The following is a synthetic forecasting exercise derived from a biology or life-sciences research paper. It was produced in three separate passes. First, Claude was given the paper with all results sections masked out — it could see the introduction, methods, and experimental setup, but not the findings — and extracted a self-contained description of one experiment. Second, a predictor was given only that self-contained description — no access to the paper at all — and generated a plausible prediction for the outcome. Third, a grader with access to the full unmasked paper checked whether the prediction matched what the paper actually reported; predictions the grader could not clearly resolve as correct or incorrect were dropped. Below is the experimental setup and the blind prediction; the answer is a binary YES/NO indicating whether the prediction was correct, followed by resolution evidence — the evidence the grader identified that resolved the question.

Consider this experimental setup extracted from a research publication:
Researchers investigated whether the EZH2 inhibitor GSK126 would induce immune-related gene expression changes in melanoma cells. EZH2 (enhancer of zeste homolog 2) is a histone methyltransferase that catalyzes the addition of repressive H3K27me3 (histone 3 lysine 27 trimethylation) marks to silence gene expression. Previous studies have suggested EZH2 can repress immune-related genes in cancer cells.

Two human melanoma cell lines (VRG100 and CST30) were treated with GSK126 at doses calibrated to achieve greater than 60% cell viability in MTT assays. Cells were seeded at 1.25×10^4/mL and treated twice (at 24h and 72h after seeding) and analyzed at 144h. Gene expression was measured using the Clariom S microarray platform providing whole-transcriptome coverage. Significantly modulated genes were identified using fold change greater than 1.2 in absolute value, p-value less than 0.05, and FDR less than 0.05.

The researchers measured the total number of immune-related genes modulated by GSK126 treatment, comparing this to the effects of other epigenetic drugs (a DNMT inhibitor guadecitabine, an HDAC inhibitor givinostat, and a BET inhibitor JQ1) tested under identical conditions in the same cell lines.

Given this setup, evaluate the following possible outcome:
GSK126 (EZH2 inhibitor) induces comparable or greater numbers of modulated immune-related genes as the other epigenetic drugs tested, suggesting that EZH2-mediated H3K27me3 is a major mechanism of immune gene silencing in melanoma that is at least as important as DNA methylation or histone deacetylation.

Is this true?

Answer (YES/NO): NO